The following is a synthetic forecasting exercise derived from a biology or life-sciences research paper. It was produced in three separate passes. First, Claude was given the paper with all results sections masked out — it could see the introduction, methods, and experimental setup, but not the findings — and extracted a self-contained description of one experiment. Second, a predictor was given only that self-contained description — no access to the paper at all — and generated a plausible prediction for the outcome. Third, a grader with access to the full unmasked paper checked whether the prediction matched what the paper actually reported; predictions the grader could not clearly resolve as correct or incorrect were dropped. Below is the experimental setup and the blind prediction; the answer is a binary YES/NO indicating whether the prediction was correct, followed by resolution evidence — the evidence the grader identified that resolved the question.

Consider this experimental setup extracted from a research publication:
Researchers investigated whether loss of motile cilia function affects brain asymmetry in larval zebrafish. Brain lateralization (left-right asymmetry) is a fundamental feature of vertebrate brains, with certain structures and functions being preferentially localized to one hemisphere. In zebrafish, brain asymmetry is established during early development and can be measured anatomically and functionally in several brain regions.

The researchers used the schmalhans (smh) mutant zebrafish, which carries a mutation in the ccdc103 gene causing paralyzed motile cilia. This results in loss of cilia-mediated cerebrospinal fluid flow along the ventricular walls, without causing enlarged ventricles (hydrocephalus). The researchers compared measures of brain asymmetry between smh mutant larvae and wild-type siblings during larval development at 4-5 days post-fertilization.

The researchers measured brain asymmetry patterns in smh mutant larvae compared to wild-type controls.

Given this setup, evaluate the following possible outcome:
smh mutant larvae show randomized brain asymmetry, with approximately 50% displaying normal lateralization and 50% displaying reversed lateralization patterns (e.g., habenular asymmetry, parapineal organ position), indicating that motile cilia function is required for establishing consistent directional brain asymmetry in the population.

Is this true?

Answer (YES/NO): NO